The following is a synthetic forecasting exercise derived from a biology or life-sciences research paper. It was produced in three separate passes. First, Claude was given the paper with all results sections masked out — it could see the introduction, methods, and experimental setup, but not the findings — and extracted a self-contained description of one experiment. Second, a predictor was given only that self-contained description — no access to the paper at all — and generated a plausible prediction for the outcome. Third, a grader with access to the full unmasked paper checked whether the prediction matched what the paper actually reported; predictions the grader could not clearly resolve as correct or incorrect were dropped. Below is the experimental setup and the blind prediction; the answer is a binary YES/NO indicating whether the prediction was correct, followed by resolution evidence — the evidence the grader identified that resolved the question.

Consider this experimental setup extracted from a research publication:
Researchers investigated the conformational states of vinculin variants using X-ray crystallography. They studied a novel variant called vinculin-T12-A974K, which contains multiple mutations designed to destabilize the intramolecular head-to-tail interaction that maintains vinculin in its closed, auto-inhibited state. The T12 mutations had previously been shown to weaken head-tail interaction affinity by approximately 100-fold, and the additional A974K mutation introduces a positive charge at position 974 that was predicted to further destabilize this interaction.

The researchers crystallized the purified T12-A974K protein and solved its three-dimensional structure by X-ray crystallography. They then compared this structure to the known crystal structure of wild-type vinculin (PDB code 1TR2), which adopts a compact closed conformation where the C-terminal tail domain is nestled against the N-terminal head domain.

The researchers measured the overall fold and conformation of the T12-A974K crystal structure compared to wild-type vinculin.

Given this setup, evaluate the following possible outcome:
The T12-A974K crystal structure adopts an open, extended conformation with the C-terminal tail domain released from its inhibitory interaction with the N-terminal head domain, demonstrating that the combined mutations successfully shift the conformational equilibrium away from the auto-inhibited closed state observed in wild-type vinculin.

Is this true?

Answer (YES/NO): NO